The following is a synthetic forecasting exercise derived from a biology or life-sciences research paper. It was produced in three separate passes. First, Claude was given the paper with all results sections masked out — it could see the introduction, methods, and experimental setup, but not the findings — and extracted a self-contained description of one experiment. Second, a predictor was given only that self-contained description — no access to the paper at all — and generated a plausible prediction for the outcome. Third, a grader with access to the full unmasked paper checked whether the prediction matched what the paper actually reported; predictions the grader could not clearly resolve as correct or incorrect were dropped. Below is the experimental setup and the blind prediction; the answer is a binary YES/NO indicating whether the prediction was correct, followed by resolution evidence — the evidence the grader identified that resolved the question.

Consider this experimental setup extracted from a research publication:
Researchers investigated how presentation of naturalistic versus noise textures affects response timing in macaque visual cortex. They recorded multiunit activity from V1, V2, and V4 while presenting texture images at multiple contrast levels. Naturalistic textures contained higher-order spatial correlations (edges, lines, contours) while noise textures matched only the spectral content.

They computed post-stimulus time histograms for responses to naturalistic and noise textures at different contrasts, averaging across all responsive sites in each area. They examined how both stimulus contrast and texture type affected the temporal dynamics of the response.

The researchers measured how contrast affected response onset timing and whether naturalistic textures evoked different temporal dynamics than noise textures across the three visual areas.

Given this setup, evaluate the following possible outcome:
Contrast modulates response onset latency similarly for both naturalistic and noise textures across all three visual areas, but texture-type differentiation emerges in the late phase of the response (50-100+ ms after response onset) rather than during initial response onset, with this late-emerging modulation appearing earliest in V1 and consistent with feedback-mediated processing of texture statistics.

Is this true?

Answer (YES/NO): NO